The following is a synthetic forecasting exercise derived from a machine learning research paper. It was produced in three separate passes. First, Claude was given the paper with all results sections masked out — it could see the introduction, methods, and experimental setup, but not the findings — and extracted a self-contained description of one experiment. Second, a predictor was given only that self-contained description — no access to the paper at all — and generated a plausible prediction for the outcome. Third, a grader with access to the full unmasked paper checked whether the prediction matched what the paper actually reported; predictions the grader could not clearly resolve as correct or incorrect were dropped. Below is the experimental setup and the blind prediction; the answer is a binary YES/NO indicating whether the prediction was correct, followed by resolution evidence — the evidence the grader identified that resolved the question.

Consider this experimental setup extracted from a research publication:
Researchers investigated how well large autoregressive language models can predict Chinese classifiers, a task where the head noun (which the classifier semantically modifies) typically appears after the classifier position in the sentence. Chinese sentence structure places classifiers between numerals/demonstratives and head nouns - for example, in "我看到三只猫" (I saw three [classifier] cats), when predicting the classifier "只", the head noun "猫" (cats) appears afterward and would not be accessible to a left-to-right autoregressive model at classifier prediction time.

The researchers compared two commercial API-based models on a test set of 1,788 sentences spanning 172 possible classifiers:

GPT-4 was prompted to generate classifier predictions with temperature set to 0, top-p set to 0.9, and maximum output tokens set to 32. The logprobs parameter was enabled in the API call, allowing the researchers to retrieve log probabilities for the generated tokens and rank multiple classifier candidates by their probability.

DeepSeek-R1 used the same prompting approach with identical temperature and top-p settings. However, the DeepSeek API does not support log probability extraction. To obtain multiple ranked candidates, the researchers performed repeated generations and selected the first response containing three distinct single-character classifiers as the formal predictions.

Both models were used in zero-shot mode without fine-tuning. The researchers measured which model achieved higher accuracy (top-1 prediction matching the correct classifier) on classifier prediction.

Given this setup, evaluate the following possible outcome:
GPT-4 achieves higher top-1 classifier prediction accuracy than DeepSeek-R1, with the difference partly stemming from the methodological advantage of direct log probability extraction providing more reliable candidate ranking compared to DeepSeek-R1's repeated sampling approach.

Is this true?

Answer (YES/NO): NO